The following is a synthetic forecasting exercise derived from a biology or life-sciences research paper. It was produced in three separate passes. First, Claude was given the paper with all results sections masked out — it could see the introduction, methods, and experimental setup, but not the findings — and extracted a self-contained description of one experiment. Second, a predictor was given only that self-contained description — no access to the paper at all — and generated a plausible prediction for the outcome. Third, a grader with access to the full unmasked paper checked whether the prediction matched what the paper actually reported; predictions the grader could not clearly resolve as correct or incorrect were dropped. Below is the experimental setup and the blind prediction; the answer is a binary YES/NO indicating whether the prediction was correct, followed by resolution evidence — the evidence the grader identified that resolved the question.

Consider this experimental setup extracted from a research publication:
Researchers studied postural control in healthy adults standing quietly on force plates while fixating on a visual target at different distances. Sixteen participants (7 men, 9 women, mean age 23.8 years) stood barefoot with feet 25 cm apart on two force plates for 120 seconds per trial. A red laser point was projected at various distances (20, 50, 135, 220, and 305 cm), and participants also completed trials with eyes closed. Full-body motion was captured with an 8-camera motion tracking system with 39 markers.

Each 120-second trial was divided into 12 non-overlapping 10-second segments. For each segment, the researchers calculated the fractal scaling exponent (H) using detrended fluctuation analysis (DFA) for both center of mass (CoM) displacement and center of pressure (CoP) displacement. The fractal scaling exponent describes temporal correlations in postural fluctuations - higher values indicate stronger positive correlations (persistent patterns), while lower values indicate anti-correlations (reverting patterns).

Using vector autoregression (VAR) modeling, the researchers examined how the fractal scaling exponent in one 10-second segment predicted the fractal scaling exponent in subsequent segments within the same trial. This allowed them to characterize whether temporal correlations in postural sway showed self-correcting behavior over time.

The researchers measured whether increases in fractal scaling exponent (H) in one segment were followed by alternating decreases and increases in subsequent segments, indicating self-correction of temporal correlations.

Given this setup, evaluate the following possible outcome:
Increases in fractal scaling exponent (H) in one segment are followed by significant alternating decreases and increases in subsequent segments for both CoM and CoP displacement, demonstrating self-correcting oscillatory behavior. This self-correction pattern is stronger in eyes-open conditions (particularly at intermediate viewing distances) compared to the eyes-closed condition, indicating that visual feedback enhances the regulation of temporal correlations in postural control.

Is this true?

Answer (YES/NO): NO